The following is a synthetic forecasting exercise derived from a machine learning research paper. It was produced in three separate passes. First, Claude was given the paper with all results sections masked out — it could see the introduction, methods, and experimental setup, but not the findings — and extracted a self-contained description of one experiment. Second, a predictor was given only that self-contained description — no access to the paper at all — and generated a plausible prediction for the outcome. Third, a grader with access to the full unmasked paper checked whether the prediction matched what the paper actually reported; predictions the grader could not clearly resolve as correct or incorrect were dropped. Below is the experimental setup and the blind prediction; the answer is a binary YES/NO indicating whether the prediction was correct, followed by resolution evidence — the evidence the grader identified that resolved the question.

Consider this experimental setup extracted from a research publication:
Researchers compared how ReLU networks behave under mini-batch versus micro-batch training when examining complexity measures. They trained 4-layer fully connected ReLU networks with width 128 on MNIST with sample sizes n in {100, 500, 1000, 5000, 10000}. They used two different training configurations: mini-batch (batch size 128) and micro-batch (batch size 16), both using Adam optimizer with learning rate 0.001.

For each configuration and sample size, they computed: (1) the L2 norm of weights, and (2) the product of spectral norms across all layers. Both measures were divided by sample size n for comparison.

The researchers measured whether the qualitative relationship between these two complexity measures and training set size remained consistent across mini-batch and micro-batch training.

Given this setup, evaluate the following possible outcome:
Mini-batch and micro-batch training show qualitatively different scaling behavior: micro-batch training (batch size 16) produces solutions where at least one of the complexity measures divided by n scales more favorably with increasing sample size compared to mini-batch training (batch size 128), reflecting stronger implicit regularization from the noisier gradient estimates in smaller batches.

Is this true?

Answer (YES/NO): NO